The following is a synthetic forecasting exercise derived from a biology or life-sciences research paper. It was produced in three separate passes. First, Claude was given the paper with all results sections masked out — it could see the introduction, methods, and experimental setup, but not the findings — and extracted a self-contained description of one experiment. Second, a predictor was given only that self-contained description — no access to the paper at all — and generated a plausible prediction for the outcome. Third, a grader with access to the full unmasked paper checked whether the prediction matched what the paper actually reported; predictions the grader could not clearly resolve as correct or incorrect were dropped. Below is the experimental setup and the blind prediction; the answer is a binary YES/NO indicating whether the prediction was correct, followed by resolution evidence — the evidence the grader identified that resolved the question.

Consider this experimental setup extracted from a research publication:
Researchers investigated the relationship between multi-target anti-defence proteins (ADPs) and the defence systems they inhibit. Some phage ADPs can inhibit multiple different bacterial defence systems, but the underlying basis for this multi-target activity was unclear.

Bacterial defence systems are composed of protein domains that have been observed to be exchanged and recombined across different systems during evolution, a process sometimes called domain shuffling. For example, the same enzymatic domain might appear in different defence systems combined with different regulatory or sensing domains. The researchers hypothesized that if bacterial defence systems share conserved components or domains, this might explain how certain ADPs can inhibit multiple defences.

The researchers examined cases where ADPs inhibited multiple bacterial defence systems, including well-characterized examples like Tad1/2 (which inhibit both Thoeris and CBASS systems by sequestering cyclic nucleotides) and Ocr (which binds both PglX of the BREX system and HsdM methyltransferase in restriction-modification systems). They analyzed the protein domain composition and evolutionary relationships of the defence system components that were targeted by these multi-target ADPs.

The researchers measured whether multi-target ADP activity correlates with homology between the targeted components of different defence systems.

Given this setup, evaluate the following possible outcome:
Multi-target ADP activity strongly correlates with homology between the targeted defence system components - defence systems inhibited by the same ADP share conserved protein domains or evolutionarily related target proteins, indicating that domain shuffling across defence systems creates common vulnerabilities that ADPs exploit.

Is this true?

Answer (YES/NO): YES